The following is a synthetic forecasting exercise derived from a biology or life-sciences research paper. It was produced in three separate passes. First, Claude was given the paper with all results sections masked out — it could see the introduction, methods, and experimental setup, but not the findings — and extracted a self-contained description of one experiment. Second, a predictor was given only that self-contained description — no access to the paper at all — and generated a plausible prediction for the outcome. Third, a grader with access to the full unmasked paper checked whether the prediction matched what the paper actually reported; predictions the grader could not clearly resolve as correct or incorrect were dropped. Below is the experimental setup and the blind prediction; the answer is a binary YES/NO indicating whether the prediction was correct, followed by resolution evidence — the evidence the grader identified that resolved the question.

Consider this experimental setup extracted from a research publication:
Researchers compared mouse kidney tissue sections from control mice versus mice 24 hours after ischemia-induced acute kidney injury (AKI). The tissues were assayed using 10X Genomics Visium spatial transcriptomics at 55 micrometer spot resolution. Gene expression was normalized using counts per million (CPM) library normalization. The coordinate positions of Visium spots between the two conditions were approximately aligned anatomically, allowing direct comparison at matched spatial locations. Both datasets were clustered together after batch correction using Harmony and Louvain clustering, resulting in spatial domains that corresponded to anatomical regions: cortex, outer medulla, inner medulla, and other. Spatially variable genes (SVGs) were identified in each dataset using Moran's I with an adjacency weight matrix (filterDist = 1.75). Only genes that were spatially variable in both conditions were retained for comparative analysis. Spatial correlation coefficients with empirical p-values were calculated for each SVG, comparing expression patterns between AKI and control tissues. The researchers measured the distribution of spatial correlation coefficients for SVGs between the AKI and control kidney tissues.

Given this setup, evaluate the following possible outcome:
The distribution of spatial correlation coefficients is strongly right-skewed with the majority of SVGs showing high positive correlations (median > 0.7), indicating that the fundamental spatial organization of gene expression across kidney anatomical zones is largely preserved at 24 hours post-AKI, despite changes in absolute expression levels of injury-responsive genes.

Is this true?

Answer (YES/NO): NO